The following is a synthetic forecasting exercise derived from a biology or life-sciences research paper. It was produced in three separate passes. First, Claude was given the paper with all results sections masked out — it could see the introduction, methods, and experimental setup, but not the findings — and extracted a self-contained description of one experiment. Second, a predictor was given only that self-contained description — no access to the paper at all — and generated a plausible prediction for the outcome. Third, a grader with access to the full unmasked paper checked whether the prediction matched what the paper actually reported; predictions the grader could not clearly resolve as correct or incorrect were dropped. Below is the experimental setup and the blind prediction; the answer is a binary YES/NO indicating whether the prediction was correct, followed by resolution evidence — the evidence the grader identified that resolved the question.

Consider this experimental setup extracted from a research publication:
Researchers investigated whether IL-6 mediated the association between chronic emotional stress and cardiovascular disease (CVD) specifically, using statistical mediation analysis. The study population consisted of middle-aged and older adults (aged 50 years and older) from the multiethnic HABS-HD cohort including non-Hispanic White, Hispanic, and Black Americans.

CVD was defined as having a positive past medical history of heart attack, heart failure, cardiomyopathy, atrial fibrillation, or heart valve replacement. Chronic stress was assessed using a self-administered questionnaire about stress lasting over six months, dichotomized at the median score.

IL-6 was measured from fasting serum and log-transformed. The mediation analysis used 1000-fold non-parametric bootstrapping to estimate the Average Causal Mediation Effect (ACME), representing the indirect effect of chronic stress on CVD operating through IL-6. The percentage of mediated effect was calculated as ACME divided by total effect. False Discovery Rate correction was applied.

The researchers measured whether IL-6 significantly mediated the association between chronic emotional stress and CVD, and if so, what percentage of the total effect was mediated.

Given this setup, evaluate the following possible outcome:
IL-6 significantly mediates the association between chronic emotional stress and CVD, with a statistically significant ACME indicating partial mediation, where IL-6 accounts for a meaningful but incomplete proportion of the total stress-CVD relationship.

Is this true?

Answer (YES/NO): YES